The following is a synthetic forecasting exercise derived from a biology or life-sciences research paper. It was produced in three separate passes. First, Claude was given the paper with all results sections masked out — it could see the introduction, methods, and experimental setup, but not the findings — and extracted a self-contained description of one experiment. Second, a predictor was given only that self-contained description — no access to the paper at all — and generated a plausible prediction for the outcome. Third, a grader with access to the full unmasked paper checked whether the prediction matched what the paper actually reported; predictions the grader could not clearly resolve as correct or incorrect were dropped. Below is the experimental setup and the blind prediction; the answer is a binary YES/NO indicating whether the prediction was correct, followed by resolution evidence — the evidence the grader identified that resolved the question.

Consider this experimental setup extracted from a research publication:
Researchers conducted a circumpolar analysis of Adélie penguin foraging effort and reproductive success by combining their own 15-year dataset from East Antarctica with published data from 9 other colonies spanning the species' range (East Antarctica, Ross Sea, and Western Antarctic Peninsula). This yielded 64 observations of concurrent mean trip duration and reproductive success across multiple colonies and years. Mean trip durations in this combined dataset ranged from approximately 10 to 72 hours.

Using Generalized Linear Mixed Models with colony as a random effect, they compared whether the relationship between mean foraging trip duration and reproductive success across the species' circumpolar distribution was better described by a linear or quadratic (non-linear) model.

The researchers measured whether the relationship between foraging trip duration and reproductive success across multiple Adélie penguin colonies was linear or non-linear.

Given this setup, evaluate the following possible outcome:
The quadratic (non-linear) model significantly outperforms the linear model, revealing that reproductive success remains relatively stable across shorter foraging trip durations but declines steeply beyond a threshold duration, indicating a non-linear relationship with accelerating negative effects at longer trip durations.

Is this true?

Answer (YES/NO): YES